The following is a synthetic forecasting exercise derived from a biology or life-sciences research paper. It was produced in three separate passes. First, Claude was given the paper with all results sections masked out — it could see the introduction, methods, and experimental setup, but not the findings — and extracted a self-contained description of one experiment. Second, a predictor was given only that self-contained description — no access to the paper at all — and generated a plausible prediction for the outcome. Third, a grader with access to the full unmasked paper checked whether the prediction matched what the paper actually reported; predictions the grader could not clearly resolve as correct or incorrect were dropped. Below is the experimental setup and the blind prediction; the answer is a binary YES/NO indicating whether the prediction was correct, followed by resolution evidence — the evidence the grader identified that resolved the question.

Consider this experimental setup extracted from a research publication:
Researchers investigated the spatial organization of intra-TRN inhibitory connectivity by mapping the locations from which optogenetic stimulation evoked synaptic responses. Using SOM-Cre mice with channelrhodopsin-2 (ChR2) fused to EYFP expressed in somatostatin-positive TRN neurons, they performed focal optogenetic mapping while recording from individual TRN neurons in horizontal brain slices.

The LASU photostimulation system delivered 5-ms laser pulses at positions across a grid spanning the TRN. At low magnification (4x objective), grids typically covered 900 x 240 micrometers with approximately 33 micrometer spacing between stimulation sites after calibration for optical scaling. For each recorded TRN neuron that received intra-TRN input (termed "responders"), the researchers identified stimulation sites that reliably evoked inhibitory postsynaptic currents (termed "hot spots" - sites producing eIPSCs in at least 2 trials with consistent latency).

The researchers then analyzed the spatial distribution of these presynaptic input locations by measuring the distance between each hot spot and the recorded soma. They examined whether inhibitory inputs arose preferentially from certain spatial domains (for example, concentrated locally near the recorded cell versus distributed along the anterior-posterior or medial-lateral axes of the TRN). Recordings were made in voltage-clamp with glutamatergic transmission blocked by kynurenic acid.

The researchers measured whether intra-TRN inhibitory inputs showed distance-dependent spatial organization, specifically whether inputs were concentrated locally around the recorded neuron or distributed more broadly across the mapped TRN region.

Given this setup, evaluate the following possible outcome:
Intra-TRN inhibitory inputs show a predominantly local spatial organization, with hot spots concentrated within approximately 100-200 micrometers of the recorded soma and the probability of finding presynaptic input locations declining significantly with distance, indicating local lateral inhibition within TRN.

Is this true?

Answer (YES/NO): NO